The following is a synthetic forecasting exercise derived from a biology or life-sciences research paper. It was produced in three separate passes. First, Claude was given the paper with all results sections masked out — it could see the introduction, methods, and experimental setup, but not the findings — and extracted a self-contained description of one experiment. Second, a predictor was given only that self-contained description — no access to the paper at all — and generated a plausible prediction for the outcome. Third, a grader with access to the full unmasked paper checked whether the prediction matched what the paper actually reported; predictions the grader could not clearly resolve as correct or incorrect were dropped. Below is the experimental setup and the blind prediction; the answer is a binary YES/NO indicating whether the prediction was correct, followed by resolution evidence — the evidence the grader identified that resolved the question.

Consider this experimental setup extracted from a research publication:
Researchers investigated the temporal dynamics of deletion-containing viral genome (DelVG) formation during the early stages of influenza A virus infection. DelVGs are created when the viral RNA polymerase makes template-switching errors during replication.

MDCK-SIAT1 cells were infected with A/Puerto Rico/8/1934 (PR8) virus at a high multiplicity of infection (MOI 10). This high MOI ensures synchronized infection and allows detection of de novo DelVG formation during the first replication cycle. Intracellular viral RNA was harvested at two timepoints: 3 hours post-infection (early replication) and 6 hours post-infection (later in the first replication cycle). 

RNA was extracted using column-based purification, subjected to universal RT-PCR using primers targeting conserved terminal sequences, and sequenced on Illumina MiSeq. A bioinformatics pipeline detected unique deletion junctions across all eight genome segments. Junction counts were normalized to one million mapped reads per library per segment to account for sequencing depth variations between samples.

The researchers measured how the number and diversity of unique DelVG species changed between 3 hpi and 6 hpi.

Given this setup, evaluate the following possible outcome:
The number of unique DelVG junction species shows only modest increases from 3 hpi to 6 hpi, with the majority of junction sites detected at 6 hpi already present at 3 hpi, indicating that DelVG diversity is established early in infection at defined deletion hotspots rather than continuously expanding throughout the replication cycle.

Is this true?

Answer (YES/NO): NO